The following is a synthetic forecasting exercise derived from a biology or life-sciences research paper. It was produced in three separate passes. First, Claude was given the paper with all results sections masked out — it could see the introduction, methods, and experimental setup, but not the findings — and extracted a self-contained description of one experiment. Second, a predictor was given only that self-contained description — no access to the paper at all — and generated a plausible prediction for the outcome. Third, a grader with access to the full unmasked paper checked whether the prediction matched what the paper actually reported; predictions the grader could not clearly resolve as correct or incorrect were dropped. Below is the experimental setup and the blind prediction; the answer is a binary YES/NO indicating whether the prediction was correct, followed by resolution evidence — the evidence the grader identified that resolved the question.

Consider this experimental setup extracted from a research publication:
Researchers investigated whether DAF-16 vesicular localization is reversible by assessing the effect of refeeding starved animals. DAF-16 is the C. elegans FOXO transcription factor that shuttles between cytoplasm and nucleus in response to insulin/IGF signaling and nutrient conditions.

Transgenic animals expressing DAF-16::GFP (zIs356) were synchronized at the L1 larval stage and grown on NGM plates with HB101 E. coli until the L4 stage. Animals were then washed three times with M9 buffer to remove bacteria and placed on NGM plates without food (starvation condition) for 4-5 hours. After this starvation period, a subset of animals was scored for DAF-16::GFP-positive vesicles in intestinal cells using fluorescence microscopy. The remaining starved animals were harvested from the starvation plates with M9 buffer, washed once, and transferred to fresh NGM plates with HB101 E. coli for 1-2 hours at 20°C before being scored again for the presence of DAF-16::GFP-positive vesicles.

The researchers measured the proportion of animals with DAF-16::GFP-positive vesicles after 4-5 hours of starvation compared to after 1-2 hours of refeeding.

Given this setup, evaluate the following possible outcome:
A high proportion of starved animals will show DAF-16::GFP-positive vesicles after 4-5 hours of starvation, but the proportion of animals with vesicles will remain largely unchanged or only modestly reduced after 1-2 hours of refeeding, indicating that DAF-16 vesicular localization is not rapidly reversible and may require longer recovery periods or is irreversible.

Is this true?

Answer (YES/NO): NO